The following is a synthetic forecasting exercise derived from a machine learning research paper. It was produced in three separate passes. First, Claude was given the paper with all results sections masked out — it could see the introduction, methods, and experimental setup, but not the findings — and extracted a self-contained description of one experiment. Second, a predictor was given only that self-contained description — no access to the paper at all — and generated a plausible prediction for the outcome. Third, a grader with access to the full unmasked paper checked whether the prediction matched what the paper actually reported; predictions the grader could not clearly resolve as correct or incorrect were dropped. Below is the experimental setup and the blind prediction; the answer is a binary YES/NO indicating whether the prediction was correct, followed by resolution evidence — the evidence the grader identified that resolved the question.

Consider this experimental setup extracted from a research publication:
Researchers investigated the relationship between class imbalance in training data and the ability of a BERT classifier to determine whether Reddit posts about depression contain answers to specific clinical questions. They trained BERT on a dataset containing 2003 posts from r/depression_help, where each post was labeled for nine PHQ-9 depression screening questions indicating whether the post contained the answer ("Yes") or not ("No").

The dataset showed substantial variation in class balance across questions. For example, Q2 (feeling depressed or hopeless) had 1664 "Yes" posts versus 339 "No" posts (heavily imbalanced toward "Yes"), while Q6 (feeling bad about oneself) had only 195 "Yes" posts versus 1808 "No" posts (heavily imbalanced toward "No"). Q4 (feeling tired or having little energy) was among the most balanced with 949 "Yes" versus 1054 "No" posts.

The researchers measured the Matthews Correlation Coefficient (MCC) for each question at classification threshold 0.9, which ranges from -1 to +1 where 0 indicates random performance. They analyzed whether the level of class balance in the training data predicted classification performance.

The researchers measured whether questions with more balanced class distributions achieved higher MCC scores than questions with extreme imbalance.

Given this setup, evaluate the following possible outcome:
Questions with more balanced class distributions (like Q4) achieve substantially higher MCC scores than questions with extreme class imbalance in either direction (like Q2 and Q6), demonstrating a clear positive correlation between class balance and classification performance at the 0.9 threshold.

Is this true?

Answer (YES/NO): NO